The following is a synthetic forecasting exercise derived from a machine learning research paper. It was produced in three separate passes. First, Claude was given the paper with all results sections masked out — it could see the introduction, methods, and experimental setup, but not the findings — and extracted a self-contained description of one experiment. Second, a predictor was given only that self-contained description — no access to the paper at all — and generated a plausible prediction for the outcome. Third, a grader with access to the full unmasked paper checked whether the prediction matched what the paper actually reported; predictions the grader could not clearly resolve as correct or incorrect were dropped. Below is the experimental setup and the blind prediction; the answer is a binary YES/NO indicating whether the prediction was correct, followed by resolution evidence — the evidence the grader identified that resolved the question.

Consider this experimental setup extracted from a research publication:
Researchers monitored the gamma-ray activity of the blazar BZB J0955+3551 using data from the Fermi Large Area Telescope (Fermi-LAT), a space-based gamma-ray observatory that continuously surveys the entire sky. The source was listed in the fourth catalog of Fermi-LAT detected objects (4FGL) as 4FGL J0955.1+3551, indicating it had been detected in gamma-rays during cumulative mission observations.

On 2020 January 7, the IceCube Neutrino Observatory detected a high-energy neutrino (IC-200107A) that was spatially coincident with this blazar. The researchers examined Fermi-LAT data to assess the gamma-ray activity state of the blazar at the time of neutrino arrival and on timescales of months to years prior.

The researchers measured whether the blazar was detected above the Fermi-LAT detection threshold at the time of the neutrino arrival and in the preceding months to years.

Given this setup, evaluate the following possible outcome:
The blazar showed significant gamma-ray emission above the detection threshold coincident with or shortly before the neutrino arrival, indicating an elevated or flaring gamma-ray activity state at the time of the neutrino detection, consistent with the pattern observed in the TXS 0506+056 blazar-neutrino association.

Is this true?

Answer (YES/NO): NO